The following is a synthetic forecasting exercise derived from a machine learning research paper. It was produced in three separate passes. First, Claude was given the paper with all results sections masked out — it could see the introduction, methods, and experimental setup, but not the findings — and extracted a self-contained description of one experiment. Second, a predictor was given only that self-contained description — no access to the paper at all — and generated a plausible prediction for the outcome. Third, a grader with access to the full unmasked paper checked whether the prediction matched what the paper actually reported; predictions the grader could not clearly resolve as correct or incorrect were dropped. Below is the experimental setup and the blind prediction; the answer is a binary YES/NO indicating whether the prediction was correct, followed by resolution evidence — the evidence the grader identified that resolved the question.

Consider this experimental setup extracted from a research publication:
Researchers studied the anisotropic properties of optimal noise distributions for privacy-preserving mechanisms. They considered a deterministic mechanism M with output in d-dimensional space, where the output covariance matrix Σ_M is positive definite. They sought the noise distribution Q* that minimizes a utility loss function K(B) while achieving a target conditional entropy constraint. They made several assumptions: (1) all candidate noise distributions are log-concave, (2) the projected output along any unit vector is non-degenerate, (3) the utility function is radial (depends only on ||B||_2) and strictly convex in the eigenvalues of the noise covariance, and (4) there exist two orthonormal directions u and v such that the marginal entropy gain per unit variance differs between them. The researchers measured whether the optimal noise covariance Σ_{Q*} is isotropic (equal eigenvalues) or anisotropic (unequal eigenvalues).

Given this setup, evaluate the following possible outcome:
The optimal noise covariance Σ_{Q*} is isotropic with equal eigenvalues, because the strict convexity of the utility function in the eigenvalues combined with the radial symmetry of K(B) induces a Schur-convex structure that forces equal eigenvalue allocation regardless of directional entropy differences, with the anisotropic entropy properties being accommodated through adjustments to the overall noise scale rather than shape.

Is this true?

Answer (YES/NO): NO